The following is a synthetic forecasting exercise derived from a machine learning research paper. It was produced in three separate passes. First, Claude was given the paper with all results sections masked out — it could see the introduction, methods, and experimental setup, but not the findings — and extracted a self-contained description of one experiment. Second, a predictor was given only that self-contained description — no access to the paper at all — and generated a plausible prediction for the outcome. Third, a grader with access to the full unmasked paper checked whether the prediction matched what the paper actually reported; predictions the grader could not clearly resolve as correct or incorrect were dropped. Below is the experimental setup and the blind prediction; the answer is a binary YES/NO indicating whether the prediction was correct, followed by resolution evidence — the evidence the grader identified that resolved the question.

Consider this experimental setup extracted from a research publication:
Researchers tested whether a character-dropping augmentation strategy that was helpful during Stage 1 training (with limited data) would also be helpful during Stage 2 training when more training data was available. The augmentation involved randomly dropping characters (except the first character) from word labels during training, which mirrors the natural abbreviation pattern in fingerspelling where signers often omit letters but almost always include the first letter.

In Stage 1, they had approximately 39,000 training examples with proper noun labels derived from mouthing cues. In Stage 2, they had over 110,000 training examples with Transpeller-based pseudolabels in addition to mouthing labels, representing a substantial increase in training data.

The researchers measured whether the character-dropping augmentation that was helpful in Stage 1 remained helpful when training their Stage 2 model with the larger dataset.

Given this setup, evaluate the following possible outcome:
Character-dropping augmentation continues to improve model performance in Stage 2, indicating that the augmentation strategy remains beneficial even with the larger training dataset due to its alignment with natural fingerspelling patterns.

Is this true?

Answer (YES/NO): NO